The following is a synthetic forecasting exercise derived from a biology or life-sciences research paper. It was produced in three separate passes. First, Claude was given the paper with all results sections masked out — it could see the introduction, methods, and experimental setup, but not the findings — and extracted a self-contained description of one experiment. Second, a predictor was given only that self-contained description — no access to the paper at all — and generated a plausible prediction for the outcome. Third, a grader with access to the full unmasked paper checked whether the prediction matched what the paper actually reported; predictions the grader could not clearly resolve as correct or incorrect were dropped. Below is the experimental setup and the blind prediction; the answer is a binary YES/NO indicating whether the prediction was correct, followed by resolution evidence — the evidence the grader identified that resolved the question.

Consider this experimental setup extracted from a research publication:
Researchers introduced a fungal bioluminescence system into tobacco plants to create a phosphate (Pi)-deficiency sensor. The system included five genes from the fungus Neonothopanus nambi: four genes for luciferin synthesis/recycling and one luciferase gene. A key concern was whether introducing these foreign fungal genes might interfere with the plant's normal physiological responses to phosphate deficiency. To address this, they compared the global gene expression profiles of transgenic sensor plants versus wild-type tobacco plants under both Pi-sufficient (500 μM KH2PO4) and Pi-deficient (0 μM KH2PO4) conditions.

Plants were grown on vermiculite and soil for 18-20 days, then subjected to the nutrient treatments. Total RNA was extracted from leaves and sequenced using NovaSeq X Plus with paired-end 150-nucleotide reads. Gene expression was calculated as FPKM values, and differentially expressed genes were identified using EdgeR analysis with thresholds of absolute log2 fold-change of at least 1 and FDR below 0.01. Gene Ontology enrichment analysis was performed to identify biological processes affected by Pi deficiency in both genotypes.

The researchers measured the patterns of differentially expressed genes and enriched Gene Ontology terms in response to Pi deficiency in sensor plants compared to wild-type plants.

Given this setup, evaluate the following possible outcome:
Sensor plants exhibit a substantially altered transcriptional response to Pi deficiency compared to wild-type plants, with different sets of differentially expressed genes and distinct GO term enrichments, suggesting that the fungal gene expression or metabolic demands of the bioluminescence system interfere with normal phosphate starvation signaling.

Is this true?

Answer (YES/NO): NO